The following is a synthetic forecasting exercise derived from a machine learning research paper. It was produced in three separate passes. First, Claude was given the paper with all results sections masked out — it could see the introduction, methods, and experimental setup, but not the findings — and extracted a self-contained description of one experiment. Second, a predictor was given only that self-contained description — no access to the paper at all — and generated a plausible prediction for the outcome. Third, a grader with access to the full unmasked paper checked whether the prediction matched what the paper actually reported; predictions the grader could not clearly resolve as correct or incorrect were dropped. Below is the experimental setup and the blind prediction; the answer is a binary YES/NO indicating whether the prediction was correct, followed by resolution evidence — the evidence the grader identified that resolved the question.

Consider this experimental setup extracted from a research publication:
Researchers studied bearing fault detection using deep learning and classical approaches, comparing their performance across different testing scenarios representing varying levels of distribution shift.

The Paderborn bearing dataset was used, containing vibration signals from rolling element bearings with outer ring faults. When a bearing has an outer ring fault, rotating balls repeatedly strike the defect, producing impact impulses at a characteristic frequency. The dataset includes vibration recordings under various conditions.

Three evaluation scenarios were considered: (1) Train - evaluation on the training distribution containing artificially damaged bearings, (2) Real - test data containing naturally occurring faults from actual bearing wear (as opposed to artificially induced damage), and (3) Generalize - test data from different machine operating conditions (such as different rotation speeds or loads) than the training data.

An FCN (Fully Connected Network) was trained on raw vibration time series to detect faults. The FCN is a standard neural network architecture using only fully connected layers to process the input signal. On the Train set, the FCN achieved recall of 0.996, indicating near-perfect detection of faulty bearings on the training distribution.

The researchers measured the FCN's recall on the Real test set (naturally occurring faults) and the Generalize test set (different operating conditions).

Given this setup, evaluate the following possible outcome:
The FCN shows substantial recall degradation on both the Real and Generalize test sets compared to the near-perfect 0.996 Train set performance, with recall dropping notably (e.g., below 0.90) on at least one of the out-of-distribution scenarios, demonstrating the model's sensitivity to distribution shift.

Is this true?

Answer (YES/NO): YES